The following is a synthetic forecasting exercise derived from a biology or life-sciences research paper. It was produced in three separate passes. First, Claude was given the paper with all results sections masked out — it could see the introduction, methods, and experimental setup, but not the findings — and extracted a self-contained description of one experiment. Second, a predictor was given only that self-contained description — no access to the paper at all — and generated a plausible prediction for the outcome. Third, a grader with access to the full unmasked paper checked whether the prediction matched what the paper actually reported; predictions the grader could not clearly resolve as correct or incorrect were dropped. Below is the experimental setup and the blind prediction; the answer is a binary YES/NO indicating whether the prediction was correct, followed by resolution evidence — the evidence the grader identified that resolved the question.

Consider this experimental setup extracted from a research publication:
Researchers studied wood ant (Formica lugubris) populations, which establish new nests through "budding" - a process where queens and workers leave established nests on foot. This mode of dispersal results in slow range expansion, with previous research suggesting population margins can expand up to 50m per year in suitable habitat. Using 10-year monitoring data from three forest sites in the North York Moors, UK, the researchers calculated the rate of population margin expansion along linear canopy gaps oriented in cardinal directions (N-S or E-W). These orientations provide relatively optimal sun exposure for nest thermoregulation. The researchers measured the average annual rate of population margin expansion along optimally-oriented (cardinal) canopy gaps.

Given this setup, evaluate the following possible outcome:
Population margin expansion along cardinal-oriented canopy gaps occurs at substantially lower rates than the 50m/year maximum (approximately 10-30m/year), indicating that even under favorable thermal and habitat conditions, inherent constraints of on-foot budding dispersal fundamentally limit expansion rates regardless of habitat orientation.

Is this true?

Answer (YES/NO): YES